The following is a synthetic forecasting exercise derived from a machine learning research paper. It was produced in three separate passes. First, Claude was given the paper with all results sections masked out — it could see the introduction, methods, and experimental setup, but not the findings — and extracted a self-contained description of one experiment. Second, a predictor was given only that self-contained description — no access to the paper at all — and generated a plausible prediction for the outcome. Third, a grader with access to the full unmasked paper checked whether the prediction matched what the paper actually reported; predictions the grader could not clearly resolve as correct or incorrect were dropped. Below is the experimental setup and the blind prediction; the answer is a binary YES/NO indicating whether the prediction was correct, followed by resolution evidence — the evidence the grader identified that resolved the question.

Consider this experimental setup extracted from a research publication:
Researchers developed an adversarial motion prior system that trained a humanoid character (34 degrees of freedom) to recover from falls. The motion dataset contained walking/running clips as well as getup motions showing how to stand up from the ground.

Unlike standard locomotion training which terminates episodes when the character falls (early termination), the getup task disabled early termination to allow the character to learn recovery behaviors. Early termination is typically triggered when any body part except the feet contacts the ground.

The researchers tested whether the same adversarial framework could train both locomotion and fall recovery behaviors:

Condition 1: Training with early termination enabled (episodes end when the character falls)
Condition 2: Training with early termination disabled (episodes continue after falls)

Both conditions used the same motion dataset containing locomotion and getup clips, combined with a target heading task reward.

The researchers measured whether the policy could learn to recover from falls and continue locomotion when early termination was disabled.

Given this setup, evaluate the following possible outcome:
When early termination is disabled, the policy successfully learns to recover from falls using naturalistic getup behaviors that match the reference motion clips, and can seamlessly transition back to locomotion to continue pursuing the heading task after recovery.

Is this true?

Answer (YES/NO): YES